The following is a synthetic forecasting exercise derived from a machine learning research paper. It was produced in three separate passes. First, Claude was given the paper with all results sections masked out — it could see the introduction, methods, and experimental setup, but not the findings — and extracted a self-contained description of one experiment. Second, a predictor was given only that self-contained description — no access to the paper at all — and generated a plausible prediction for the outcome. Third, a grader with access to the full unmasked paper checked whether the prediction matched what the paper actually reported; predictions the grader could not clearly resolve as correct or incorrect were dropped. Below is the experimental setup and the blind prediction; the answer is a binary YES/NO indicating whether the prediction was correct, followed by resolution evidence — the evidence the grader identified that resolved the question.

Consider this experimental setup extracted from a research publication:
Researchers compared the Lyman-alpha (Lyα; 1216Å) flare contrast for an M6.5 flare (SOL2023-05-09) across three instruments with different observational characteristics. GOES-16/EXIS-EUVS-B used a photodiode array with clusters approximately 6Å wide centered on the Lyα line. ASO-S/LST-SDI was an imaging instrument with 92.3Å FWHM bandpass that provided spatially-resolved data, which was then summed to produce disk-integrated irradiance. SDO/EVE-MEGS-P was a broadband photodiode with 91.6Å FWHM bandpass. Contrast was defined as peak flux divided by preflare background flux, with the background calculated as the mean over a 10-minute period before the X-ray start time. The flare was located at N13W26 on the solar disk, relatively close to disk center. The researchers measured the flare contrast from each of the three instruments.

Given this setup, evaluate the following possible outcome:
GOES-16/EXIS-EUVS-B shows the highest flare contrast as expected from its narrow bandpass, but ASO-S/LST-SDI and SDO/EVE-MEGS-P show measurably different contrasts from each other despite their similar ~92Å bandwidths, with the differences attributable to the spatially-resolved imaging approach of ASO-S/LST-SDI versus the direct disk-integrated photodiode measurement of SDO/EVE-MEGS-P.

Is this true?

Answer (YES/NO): NO